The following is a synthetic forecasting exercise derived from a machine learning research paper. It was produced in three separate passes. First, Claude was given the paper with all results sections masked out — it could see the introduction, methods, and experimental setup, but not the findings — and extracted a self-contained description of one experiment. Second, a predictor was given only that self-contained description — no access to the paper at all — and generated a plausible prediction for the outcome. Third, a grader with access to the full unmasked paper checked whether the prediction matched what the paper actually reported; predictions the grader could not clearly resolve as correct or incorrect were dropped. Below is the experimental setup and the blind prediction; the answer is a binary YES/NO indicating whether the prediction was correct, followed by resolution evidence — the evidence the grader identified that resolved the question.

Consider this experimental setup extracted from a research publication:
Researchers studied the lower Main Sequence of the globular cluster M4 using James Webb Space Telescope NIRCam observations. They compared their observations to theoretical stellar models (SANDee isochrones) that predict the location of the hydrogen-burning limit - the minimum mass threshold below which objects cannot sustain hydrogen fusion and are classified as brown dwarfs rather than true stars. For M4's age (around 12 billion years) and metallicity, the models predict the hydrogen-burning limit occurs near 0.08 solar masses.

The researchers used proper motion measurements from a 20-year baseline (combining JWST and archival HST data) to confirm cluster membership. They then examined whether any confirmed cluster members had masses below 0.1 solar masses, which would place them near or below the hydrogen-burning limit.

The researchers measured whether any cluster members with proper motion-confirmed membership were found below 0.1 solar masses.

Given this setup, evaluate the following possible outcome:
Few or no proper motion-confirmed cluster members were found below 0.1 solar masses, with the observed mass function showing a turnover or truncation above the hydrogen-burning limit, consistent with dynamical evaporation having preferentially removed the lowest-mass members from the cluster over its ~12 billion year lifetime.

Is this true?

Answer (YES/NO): NO